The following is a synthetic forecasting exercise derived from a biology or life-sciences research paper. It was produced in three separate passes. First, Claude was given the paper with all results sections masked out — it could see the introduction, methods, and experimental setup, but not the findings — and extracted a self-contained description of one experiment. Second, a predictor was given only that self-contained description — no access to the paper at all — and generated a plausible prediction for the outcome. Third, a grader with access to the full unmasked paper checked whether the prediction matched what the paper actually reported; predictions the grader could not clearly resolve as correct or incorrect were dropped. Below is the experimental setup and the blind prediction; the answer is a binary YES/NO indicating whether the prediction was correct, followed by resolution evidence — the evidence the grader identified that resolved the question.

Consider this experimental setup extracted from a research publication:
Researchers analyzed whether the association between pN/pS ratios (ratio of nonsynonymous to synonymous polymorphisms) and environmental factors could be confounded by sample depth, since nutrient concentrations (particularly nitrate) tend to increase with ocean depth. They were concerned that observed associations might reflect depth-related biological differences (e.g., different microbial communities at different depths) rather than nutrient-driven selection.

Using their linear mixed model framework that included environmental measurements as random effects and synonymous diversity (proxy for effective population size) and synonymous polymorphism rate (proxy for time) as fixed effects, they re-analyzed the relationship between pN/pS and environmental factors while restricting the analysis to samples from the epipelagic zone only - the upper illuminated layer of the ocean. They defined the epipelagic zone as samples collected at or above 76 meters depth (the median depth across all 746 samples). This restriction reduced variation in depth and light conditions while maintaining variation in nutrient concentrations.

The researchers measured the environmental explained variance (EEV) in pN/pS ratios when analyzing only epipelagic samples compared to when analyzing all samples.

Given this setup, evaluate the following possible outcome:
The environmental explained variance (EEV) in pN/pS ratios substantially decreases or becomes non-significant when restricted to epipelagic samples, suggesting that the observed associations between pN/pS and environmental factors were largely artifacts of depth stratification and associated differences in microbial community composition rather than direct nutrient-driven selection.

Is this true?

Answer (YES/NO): NO